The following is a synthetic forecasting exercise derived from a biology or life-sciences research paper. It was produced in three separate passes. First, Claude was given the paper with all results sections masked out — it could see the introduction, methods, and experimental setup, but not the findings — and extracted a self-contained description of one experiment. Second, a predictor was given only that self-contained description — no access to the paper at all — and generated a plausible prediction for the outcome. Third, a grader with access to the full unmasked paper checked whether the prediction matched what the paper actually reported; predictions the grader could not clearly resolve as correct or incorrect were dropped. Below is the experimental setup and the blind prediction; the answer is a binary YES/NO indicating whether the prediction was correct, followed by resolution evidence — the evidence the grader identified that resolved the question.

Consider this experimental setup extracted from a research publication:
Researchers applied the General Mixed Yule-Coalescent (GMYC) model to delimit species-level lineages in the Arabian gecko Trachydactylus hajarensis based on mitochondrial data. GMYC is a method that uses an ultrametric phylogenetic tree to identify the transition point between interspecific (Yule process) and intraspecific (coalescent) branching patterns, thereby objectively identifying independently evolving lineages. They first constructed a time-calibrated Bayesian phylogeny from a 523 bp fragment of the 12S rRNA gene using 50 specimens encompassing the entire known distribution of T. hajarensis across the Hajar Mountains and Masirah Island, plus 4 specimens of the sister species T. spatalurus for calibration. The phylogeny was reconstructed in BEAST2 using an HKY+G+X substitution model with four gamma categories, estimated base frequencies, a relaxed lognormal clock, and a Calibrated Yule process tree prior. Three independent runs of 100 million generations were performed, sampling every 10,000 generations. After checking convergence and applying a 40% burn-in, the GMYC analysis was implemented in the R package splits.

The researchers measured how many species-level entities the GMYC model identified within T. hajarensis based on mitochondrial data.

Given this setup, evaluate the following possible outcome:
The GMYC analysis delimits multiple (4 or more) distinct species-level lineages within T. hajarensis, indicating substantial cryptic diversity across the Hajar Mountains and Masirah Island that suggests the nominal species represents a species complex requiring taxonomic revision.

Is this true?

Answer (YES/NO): YES